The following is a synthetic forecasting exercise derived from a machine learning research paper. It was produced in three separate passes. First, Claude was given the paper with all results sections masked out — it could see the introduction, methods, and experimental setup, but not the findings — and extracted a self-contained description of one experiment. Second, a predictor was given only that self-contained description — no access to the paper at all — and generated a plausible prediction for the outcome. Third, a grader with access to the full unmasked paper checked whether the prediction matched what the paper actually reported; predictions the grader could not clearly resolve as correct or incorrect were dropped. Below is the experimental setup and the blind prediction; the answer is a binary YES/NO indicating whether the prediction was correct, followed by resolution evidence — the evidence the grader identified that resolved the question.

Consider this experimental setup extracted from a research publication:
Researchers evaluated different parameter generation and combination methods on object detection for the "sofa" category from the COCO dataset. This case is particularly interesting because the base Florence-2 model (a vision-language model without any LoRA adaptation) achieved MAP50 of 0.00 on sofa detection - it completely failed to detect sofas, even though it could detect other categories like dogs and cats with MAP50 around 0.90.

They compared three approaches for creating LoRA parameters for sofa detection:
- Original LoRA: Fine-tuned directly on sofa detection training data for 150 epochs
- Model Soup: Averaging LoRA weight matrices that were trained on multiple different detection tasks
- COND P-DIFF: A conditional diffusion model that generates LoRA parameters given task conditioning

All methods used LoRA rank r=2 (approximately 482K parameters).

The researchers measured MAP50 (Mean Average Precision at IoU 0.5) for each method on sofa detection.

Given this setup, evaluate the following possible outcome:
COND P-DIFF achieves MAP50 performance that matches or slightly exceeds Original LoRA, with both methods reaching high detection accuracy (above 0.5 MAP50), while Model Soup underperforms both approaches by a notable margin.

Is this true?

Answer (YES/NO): NO